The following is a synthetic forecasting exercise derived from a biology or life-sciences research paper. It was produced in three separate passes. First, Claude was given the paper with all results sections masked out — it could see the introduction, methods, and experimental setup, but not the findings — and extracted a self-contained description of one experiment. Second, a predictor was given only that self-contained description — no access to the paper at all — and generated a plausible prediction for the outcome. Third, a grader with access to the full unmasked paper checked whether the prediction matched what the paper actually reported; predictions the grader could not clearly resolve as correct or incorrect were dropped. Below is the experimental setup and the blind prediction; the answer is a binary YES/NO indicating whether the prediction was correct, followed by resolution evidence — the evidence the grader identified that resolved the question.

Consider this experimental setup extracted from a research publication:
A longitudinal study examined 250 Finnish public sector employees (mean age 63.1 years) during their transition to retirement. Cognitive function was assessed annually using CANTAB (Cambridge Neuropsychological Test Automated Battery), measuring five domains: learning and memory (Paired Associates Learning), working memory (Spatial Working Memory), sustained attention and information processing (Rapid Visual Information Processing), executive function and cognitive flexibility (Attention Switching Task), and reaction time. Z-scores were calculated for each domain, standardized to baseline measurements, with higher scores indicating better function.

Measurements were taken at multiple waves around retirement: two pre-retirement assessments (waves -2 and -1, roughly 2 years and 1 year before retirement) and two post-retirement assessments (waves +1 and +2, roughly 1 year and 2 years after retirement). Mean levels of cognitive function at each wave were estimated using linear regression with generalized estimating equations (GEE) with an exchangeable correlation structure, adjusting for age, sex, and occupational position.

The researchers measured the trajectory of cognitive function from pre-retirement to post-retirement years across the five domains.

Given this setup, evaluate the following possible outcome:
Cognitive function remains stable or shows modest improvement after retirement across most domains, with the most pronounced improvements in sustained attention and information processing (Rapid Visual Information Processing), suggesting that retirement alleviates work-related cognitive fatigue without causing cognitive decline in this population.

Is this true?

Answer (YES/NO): NO